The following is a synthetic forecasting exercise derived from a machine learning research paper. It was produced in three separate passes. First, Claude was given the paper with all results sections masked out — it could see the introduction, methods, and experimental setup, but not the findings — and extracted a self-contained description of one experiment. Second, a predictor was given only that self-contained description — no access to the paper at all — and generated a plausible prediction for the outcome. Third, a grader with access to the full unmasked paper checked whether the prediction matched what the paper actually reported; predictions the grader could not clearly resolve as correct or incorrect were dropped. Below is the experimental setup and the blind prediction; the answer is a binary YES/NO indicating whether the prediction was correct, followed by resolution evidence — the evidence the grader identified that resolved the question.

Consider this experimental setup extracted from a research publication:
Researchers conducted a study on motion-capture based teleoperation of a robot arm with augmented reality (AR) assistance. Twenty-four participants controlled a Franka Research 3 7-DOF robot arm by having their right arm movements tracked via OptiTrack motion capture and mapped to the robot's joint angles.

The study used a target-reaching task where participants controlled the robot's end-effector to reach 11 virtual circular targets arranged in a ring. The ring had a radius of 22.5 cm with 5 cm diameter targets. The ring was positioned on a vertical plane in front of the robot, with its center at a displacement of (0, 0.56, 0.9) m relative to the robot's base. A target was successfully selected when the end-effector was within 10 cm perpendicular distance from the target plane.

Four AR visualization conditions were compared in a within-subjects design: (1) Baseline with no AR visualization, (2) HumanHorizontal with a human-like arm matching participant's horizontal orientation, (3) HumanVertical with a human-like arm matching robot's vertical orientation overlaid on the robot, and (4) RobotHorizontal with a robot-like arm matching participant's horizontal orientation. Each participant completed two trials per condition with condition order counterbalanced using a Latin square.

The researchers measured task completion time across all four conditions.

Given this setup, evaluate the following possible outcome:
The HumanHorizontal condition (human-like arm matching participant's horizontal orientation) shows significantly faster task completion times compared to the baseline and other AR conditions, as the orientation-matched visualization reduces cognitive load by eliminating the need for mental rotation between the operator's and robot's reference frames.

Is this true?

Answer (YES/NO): NO